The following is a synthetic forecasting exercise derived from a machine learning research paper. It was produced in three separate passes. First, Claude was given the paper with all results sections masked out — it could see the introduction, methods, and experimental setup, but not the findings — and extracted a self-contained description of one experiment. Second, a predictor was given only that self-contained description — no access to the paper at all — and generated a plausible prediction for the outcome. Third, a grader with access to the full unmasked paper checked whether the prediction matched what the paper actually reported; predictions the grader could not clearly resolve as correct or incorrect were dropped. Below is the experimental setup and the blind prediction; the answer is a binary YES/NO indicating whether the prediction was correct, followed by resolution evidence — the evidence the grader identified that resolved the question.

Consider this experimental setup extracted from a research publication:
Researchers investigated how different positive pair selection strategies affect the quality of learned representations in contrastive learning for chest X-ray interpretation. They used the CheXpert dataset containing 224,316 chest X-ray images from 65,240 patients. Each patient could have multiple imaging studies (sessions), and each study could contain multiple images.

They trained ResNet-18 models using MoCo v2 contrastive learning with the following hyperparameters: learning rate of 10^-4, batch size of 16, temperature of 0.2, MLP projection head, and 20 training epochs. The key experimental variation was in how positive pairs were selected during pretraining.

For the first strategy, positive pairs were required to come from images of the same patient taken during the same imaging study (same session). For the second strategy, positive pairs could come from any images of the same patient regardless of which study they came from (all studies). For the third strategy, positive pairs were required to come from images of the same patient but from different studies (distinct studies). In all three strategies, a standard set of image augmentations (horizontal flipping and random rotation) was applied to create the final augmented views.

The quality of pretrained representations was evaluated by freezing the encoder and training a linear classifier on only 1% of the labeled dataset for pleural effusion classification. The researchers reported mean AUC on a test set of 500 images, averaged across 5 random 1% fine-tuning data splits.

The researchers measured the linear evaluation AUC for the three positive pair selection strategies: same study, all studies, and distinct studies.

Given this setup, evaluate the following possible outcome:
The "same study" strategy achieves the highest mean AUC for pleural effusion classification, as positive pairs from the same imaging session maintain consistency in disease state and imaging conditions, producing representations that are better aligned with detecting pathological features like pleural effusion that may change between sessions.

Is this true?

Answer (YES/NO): YES